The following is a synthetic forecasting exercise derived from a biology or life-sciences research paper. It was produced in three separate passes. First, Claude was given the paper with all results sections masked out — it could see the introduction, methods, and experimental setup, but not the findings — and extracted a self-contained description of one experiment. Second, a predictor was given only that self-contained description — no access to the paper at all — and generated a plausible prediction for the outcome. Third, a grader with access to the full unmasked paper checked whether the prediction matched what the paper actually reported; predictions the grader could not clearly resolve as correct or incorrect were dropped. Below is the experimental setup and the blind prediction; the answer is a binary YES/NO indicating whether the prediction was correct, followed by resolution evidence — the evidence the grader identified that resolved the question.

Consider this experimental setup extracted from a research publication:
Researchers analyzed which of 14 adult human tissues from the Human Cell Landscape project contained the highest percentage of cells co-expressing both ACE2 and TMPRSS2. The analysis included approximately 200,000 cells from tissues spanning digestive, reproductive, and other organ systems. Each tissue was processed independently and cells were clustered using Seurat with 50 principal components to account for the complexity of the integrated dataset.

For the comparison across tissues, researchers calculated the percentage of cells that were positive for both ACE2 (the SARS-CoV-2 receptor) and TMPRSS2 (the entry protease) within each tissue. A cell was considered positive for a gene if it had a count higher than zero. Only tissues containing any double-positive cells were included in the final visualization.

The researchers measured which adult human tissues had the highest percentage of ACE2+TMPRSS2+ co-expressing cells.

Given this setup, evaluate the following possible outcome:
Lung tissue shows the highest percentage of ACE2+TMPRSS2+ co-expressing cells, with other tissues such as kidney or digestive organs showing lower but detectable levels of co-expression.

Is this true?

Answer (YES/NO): NO